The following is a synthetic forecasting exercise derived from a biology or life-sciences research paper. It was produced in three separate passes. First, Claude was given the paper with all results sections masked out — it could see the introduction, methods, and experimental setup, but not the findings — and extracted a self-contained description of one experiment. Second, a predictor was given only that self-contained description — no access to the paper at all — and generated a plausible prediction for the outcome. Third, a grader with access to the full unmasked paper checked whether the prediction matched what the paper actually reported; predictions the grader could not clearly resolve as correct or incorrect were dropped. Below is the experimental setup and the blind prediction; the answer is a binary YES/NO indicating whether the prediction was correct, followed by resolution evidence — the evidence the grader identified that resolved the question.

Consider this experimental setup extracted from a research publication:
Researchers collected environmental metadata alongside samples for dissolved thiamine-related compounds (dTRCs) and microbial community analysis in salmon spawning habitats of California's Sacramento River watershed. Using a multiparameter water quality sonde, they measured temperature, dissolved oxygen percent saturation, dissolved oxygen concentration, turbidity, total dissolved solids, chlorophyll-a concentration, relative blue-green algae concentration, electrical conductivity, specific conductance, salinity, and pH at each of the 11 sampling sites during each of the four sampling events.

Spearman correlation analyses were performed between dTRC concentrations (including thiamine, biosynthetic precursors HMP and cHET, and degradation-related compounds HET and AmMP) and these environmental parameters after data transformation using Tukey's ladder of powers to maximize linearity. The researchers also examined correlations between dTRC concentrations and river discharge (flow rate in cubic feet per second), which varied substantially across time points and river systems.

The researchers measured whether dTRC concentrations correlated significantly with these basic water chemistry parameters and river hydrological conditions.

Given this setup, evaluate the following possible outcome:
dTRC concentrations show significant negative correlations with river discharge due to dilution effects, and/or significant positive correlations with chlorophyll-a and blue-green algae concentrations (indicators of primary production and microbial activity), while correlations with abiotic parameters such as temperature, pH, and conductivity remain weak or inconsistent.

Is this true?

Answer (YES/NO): NO